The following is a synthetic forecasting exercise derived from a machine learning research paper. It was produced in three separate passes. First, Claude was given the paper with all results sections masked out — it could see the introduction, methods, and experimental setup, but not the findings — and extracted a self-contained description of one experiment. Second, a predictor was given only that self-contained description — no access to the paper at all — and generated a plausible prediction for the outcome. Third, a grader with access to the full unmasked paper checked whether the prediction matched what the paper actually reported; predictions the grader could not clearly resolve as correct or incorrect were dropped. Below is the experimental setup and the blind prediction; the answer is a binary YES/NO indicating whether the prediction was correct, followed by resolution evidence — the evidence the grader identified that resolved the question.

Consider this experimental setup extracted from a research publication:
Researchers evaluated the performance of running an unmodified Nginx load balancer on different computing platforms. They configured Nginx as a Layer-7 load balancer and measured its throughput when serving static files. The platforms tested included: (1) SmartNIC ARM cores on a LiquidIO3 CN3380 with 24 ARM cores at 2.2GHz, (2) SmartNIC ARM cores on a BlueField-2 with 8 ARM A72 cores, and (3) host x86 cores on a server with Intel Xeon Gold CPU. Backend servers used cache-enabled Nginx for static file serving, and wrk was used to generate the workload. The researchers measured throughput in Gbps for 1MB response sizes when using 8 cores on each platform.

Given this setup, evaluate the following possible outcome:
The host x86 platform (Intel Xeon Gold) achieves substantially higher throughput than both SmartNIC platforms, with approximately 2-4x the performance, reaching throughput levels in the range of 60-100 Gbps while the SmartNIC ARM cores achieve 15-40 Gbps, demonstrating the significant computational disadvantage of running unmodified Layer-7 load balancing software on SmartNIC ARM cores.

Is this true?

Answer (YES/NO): NO